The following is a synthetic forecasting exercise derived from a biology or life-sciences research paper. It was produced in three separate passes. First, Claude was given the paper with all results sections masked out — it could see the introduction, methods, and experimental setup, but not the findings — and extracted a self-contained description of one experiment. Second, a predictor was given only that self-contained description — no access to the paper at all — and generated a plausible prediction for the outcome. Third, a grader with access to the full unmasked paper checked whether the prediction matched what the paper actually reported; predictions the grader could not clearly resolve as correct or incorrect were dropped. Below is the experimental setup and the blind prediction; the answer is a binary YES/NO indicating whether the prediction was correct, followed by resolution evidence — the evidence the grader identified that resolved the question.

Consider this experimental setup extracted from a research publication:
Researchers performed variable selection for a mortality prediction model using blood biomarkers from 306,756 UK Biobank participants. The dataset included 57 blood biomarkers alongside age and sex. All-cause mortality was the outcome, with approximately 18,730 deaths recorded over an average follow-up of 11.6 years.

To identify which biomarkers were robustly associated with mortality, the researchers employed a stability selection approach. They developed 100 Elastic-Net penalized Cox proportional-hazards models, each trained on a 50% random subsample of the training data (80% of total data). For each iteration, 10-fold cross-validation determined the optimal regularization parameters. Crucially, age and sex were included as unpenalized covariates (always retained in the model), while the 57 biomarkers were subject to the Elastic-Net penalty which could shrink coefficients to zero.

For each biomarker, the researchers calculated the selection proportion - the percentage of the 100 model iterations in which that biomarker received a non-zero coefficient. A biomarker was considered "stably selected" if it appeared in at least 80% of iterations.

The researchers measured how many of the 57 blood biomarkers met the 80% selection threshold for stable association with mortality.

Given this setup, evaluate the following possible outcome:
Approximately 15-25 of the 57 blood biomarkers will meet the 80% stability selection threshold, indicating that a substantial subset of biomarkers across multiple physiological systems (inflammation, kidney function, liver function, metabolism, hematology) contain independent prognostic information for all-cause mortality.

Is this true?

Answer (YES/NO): YES